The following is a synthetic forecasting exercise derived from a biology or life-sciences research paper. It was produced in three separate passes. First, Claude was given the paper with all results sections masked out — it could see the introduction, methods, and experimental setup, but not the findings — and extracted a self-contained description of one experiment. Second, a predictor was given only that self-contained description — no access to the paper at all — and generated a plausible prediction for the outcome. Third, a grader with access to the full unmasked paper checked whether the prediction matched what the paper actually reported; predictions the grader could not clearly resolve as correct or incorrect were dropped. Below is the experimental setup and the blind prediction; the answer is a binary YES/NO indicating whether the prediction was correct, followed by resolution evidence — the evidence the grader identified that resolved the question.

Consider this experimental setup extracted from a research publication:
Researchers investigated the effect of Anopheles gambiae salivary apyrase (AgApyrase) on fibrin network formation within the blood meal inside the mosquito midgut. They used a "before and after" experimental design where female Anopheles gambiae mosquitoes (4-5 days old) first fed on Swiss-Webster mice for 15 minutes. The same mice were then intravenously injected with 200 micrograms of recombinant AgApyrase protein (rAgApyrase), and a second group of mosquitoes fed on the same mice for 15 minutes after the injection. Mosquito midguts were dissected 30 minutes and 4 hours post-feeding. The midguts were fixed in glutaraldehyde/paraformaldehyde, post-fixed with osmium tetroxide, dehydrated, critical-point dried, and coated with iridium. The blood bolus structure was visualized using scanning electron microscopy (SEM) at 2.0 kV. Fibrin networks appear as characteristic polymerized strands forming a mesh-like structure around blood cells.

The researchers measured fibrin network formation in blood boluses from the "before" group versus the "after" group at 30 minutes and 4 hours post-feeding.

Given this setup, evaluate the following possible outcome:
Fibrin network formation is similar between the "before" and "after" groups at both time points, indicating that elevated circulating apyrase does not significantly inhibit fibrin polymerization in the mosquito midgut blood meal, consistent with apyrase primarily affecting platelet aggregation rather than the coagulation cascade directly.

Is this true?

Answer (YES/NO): NO